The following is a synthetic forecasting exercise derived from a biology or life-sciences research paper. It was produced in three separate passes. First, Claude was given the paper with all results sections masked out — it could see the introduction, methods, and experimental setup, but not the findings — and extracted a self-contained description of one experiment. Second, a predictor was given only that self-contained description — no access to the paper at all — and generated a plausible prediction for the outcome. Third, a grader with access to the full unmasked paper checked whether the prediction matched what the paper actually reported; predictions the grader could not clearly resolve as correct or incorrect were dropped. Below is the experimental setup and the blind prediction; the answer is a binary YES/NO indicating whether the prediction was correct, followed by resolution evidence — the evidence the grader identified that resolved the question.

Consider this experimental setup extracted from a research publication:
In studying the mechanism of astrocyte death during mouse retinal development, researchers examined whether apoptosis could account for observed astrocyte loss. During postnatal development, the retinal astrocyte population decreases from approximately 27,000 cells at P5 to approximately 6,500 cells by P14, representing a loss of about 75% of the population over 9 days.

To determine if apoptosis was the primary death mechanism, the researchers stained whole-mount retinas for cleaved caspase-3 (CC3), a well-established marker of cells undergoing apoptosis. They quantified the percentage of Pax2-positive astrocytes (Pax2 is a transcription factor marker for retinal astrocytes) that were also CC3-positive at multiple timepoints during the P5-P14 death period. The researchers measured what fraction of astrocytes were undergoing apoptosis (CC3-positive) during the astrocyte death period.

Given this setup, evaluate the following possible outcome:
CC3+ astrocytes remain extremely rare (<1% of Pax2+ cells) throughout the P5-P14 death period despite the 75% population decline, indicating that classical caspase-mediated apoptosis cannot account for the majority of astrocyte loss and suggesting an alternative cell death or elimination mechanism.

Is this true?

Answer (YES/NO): YES